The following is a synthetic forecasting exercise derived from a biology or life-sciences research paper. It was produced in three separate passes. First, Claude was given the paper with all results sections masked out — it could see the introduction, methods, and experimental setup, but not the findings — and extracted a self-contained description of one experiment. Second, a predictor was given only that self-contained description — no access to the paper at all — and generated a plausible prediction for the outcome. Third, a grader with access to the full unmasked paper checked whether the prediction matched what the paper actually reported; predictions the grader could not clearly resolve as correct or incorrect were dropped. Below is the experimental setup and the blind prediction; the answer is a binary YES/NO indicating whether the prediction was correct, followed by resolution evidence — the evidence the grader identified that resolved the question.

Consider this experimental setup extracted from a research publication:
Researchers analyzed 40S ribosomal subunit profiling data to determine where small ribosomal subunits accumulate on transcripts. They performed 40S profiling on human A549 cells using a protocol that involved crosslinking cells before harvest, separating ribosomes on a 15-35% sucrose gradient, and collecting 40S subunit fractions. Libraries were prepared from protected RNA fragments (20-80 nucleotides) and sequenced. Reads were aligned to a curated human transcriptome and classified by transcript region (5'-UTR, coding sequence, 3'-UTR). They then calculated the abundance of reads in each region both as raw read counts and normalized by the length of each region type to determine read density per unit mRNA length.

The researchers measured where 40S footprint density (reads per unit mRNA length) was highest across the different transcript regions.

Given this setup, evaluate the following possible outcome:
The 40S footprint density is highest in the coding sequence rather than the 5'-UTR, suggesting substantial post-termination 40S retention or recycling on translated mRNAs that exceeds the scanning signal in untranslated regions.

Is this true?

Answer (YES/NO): NO